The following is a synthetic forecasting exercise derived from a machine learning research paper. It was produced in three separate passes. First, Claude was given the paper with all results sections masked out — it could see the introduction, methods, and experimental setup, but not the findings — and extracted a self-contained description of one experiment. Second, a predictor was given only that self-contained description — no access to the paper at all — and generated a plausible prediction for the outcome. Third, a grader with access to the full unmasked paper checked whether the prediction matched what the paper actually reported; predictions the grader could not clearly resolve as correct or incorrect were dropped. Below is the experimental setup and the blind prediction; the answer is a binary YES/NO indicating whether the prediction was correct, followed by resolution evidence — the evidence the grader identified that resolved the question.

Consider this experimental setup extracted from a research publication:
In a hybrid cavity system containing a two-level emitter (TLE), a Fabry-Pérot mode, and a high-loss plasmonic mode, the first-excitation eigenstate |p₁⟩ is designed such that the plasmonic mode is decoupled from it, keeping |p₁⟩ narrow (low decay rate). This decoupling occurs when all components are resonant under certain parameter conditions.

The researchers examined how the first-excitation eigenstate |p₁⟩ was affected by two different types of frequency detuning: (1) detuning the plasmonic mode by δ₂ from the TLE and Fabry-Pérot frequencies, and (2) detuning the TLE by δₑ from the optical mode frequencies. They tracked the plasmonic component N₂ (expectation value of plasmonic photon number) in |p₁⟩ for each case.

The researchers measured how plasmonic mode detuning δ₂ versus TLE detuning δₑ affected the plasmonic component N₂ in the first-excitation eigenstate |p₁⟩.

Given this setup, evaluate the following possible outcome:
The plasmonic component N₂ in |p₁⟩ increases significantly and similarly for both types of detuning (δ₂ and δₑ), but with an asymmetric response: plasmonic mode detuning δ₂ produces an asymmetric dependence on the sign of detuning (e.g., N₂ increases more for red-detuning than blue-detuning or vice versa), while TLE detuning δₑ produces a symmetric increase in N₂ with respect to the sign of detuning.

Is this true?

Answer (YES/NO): NO